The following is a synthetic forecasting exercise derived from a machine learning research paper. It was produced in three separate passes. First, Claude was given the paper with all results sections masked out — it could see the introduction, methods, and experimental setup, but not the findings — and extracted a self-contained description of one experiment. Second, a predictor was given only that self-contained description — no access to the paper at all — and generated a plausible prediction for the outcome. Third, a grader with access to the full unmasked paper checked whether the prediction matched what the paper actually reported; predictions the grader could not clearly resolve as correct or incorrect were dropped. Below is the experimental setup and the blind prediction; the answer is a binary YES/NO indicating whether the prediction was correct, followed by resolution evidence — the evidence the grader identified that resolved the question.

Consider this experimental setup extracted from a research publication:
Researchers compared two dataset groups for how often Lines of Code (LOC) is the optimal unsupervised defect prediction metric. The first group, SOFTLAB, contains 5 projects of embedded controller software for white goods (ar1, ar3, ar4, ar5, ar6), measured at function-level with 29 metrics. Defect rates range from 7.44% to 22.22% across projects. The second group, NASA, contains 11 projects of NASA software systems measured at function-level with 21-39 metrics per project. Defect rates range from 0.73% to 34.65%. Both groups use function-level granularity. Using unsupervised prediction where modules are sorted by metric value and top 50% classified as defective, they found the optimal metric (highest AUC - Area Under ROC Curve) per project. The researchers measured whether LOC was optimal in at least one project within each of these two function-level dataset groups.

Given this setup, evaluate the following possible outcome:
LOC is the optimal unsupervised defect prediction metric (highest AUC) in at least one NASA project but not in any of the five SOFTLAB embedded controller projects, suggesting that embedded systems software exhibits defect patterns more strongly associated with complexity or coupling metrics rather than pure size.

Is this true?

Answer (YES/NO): NO